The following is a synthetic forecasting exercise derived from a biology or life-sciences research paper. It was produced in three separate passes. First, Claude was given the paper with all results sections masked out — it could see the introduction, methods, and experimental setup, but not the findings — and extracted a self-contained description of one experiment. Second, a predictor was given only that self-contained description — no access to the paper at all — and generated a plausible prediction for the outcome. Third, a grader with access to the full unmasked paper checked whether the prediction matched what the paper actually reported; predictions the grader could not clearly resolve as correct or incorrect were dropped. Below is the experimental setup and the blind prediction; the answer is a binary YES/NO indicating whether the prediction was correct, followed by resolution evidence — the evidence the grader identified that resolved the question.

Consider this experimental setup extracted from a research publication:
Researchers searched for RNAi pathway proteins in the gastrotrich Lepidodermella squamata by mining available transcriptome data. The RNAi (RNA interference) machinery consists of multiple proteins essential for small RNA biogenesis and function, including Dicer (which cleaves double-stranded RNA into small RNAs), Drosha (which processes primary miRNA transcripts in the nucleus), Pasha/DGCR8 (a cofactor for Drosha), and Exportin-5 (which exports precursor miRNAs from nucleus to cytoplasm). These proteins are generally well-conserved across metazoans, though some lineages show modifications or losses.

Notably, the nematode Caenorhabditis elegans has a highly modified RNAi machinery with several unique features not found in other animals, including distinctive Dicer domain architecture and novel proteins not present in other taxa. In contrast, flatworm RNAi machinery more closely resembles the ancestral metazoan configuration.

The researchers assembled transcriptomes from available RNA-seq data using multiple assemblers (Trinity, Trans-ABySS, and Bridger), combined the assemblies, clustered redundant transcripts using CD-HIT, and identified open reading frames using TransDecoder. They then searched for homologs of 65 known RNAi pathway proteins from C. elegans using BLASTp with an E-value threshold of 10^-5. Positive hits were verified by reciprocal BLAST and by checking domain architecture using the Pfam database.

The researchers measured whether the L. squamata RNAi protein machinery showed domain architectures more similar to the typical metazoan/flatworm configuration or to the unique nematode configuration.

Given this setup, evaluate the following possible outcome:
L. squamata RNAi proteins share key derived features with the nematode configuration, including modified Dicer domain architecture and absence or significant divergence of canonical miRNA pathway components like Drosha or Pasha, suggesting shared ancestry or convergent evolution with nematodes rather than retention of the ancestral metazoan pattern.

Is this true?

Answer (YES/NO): NO